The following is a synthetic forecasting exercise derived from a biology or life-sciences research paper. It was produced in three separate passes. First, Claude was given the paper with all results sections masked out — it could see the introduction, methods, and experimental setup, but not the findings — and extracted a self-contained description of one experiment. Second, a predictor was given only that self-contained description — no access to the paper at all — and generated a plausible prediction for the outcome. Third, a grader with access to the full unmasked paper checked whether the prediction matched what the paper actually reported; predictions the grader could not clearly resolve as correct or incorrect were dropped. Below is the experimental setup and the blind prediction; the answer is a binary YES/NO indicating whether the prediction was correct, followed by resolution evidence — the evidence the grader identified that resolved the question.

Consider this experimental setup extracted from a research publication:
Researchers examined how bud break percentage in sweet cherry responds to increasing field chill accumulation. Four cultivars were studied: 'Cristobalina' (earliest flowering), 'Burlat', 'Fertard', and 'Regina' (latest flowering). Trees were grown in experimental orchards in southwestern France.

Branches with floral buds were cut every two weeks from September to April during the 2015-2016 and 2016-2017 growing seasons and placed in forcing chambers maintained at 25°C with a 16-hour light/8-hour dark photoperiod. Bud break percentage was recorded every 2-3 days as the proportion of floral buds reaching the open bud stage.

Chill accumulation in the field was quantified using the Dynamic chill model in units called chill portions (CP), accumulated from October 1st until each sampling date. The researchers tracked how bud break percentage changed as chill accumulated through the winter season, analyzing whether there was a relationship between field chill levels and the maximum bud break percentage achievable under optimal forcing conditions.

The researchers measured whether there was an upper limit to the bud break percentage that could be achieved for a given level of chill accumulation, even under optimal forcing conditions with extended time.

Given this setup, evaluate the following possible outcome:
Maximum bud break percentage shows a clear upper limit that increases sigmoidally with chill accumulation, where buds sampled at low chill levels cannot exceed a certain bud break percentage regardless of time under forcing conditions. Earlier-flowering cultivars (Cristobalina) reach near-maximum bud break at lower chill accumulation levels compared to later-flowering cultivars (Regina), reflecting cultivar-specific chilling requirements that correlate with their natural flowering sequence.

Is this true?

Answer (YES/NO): YES